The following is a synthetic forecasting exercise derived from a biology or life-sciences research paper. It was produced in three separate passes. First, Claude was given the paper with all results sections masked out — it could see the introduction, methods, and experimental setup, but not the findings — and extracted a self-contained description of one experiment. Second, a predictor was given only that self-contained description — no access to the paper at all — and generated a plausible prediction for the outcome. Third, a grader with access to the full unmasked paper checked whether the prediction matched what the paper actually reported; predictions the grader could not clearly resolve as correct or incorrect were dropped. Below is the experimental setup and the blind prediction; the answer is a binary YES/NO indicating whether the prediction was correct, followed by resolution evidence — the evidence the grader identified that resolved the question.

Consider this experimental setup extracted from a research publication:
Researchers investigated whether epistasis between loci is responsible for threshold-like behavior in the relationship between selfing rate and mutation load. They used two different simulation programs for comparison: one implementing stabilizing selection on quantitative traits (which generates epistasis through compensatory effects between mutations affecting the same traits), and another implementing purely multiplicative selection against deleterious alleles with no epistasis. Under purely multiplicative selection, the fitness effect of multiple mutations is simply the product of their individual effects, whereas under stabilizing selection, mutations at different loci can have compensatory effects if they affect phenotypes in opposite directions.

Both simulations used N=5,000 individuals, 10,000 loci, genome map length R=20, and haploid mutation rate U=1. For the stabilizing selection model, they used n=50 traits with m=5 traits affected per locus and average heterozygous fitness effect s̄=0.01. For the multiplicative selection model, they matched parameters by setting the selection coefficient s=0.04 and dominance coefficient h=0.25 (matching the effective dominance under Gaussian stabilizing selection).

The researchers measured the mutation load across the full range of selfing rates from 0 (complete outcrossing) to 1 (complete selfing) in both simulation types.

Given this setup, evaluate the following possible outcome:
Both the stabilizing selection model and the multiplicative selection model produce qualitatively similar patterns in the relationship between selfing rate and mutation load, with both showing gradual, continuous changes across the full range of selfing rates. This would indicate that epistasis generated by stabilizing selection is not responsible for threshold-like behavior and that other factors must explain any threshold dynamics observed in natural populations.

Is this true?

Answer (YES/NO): NO